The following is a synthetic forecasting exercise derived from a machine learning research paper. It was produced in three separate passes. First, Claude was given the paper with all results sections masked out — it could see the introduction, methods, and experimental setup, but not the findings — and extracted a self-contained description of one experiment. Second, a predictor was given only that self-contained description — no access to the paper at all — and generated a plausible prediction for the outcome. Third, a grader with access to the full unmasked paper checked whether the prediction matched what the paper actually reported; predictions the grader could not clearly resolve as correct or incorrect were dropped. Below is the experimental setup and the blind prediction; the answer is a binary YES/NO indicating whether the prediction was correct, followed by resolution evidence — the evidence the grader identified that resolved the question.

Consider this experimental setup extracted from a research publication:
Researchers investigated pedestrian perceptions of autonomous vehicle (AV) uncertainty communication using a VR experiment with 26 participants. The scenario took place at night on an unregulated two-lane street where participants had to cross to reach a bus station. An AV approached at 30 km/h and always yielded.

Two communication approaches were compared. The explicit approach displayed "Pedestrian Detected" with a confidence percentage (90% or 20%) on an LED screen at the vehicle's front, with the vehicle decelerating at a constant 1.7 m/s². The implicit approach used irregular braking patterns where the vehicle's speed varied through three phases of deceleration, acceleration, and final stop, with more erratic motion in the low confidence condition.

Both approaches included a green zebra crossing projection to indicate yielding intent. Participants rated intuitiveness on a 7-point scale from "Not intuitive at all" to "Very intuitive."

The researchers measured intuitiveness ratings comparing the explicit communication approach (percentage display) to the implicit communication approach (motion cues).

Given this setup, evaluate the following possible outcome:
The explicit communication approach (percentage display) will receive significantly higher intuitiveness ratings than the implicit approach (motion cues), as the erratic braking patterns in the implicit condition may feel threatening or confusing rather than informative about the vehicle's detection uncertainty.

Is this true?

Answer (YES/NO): YES